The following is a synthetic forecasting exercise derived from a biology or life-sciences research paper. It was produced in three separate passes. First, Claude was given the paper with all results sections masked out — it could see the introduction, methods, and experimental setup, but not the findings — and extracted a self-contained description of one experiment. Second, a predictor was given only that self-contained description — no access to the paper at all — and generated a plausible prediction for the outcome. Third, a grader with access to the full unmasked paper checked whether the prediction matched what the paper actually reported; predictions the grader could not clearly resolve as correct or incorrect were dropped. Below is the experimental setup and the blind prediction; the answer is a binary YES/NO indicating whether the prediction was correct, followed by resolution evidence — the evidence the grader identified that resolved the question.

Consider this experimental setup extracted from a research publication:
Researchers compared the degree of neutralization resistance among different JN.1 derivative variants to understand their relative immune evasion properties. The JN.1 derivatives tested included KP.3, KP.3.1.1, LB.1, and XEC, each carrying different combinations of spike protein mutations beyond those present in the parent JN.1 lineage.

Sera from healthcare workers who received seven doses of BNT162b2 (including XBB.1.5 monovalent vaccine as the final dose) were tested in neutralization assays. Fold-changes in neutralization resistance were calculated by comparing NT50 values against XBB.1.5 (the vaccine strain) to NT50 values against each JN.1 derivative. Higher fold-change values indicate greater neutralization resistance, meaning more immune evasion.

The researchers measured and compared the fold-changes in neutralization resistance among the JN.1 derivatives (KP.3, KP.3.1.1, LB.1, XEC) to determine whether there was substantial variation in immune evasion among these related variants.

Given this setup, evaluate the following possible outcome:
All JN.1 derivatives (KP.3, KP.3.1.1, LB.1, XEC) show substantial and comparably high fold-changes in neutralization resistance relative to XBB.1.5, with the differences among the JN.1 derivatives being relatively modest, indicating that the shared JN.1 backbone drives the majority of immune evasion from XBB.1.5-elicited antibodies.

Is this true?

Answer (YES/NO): NO